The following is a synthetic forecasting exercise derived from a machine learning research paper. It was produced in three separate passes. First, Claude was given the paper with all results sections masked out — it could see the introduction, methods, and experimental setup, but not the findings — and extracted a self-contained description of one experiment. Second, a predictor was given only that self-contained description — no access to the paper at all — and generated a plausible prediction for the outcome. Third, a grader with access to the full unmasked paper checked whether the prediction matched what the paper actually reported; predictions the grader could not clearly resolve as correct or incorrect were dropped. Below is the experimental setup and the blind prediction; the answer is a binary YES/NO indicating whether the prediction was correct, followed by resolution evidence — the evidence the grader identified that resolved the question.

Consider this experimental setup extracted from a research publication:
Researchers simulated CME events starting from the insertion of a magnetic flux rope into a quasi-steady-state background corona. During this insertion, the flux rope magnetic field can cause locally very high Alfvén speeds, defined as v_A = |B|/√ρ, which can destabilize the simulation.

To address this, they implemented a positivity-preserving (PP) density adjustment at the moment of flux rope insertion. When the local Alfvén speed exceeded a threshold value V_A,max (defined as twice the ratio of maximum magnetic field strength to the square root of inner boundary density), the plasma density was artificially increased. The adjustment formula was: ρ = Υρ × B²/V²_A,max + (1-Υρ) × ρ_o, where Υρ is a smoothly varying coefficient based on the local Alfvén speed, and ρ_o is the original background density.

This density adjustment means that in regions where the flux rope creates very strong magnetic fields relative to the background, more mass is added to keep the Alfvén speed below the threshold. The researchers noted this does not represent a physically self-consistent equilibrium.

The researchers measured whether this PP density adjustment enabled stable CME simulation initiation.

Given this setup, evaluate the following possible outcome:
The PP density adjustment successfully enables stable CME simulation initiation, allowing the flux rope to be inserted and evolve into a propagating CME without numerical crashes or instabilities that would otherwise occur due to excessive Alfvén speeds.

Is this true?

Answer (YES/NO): YES